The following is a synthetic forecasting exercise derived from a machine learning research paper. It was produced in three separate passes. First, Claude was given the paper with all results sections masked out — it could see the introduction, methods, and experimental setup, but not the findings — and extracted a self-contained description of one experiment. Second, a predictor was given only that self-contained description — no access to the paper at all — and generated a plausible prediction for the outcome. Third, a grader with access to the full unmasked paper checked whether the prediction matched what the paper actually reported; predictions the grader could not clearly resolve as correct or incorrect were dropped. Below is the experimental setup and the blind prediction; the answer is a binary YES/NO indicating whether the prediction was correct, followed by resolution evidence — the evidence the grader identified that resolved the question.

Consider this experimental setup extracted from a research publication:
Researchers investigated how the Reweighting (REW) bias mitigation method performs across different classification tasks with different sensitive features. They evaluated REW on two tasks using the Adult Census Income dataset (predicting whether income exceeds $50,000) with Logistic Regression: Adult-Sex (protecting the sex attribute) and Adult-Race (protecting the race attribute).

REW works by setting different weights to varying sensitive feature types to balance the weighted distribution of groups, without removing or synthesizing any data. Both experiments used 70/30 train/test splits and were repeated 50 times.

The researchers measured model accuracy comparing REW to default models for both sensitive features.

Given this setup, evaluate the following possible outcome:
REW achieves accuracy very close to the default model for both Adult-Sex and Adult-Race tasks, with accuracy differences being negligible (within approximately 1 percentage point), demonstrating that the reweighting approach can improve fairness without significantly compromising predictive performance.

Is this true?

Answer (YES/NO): NO